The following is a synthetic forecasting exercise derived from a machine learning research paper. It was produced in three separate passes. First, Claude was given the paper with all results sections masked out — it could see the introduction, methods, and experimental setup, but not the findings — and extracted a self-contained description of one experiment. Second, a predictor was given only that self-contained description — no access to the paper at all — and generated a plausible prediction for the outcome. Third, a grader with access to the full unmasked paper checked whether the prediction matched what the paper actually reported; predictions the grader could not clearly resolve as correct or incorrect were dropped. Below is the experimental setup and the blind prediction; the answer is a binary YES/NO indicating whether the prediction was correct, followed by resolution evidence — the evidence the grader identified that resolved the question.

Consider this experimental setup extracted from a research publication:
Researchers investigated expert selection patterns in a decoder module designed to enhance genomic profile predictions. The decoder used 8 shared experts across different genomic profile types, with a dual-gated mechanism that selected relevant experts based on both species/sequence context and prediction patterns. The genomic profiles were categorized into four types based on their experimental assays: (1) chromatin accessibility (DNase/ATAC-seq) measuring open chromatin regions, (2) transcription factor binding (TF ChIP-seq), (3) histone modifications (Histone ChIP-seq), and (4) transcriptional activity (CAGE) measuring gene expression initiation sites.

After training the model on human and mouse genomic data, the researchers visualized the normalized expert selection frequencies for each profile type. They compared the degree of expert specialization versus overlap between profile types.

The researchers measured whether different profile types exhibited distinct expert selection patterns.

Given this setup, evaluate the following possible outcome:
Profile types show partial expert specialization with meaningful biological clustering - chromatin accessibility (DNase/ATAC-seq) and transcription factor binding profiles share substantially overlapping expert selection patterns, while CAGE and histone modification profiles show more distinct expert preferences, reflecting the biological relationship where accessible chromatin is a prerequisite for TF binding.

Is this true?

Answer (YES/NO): NO